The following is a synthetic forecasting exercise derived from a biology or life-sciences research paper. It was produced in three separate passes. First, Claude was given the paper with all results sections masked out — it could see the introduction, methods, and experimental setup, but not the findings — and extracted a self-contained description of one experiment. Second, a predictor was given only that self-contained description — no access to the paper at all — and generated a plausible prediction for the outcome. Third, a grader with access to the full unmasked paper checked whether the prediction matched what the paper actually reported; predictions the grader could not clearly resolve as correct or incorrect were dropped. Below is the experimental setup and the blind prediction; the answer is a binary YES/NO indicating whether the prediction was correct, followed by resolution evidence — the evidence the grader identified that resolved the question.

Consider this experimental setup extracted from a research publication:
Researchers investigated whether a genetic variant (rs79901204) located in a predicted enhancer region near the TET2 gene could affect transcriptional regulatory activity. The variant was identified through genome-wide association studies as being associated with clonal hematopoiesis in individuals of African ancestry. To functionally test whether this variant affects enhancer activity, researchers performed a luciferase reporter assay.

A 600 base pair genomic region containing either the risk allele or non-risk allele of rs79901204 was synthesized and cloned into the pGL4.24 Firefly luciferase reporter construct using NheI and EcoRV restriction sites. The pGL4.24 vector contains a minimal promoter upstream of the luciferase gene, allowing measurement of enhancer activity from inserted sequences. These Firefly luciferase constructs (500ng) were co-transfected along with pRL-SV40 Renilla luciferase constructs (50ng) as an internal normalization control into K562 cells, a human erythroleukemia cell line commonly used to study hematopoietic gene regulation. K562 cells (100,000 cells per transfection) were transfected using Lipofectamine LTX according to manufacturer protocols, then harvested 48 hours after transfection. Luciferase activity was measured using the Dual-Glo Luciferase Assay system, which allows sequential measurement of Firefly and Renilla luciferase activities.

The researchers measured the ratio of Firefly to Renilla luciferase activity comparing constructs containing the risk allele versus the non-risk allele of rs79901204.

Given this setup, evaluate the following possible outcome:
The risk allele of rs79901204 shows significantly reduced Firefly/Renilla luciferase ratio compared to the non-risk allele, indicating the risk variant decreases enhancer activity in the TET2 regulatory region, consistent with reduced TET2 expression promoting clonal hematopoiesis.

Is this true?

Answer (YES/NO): YES